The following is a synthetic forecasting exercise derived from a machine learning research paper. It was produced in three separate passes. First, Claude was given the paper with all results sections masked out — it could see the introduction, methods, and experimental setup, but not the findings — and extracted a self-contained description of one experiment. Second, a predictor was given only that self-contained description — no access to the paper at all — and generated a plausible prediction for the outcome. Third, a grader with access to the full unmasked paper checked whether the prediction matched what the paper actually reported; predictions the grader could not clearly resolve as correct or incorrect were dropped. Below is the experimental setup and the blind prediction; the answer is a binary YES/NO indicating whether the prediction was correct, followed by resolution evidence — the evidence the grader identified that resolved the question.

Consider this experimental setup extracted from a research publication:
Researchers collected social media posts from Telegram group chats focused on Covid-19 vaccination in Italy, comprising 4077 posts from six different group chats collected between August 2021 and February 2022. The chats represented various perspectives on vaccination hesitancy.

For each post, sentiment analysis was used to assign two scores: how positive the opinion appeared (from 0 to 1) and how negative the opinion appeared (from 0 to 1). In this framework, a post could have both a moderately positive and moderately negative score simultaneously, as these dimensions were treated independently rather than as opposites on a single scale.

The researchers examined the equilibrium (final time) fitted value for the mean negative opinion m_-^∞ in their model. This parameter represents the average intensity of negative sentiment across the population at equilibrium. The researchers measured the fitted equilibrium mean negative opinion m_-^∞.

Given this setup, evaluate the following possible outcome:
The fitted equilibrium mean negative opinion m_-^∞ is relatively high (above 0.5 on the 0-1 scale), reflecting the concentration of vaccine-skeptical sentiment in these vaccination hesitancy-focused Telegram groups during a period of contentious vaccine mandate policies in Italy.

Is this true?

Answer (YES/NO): NO